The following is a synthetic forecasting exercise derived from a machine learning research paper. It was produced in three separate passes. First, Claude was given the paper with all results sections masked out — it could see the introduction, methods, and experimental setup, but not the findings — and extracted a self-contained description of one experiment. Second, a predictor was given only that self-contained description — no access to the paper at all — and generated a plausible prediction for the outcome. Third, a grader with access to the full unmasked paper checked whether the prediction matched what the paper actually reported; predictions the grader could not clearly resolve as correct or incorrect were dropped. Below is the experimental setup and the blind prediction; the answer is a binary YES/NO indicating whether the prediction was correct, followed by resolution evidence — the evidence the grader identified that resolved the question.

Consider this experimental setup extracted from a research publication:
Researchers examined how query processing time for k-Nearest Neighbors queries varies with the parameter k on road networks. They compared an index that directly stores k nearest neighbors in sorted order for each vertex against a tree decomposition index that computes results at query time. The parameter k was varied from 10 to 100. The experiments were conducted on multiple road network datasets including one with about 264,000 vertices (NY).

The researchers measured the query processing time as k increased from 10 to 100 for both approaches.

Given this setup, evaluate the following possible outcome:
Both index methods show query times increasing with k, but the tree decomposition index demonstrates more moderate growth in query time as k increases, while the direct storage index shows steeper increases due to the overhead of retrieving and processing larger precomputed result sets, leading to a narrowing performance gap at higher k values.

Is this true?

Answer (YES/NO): NO